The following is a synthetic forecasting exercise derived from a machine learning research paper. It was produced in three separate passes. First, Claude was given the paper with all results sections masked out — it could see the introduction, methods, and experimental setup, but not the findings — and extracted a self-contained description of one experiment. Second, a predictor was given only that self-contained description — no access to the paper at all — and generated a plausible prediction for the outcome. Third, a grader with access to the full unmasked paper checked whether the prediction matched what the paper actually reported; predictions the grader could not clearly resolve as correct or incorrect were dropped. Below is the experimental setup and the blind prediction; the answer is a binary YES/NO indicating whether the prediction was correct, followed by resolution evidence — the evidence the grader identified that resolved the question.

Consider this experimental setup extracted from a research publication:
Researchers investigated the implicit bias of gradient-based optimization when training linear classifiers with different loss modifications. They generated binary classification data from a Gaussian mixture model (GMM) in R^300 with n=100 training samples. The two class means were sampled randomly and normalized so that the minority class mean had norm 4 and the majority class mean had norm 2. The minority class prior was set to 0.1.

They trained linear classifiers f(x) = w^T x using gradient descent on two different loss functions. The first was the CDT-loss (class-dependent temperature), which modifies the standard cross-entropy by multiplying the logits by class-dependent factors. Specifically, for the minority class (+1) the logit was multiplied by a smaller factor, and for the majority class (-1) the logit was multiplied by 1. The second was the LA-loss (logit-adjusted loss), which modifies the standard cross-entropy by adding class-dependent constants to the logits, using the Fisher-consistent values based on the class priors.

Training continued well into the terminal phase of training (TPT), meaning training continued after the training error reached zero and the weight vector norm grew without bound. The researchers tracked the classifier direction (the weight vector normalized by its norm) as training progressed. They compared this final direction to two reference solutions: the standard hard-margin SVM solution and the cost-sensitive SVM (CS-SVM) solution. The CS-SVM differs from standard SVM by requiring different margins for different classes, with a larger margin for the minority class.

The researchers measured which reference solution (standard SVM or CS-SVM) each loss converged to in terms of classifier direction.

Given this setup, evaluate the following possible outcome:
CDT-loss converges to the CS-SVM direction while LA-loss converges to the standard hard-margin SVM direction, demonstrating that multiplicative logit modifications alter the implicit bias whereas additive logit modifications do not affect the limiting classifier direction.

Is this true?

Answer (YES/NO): YES